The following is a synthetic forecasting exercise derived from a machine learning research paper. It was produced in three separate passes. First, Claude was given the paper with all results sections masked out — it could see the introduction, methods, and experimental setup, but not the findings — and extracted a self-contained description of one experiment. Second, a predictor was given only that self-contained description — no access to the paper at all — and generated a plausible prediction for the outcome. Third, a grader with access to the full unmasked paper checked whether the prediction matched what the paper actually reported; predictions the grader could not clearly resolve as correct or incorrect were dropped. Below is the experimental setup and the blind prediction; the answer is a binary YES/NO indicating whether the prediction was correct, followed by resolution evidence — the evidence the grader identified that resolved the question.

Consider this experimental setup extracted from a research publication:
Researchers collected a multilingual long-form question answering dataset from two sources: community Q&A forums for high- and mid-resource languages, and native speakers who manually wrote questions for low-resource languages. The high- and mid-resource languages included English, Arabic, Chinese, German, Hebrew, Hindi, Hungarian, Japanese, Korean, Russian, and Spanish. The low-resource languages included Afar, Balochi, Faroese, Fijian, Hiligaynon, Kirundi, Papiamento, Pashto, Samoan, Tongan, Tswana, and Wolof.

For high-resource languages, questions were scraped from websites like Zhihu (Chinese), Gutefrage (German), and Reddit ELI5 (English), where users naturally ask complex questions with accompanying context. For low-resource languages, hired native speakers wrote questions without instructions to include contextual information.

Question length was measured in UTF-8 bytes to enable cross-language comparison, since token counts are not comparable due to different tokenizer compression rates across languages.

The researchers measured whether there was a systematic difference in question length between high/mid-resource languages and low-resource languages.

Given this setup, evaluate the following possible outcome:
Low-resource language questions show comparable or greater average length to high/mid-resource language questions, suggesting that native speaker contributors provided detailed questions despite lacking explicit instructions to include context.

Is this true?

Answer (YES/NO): NO